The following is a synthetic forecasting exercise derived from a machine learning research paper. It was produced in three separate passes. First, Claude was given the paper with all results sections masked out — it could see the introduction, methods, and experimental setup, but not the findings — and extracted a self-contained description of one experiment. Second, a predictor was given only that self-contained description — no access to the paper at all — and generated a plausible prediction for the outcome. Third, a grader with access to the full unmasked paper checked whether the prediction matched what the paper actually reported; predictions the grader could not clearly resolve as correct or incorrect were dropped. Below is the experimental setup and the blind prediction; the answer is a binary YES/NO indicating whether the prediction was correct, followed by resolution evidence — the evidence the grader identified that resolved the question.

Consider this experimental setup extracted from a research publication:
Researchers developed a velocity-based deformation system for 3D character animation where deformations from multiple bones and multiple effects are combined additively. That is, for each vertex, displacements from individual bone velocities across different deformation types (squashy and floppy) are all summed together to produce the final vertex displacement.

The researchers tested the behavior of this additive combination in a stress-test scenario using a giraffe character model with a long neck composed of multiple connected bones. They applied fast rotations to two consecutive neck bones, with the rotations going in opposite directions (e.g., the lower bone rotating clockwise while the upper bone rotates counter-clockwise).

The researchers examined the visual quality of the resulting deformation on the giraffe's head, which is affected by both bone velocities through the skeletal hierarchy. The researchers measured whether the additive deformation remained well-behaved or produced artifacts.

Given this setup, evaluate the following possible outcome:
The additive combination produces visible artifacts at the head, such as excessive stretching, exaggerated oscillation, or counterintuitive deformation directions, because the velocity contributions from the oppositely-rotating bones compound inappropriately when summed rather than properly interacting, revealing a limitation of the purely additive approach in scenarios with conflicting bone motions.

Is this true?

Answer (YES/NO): YES